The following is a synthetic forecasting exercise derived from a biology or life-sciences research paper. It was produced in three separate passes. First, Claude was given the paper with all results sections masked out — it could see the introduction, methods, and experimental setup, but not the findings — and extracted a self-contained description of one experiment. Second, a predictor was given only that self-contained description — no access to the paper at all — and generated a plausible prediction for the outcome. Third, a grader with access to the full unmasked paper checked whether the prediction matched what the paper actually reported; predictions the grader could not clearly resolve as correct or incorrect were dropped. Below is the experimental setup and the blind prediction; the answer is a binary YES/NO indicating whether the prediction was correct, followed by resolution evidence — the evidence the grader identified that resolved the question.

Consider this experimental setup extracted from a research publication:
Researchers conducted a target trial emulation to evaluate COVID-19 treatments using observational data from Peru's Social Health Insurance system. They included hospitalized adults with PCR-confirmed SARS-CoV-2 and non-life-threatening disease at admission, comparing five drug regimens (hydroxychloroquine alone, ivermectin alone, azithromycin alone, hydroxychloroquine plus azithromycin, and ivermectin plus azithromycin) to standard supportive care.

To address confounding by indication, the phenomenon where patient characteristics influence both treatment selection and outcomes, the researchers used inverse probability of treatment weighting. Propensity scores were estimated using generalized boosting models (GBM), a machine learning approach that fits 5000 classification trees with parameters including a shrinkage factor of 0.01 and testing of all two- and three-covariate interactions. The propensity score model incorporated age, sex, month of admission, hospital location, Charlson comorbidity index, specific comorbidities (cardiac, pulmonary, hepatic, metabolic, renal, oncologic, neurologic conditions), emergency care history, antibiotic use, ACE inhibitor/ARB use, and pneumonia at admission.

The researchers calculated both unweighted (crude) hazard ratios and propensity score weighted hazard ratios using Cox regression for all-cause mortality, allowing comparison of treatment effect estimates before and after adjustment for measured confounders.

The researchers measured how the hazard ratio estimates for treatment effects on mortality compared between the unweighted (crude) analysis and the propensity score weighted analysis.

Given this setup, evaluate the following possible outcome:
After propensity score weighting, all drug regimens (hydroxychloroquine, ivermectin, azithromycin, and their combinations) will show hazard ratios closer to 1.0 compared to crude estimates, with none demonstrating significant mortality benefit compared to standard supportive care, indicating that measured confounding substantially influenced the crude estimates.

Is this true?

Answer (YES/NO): NO